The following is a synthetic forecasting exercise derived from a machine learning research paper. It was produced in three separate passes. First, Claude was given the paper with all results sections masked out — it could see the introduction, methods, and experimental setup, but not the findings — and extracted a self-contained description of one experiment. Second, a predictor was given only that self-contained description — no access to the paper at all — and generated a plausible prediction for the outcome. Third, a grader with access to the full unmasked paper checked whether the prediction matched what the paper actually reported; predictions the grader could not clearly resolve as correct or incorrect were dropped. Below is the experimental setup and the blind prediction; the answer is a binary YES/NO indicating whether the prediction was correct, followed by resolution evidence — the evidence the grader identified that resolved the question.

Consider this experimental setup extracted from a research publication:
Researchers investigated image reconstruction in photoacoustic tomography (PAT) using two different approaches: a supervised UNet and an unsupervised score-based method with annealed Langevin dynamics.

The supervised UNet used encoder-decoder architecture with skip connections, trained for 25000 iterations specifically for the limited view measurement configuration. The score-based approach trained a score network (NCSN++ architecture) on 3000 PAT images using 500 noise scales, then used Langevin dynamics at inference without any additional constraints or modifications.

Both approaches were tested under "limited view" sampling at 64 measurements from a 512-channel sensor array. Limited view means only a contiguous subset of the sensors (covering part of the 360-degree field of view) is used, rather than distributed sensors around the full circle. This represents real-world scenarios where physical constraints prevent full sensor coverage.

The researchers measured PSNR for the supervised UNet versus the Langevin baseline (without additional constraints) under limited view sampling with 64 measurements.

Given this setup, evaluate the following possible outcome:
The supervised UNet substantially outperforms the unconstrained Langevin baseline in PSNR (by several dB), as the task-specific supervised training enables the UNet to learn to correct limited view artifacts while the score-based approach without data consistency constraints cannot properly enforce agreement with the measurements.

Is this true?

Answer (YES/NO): NO